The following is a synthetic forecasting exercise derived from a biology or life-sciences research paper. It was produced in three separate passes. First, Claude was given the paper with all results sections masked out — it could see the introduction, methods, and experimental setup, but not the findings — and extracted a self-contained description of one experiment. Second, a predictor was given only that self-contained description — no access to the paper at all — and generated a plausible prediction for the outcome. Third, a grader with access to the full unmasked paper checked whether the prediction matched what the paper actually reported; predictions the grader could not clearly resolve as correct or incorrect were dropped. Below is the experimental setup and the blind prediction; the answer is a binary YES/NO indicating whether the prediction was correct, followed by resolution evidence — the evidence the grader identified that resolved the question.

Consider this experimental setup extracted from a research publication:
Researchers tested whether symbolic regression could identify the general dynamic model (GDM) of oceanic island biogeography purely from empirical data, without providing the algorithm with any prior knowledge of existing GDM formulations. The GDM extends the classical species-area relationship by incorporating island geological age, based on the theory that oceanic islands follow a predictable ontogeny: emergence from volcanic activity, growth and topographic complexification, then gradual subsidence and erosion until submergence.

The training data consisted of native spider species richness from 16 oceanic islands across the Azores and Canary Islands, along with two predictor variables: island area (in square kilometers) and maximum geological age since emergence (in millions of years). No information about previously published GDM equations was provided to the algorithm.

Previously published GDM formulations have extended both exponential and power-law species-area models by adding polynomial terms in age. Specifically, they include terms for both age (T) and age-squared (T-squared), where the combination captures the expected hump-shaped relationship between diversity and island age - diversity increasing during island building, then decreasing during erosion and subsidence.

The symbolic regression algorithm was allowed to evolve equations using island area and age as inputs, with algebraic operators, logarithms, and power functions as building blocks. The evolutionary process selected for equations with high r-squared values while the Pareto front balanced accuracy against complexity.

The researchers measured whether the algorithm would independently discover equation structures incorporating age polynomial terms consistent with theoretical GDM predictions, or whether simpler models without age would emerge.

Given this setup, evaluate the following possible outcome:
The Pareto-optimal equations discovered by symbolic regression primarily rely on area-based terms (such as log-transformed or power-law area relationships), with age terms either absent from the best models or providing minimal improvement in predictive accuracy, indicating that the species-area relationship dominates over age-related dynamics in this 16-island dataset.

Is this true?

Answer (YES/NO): NO